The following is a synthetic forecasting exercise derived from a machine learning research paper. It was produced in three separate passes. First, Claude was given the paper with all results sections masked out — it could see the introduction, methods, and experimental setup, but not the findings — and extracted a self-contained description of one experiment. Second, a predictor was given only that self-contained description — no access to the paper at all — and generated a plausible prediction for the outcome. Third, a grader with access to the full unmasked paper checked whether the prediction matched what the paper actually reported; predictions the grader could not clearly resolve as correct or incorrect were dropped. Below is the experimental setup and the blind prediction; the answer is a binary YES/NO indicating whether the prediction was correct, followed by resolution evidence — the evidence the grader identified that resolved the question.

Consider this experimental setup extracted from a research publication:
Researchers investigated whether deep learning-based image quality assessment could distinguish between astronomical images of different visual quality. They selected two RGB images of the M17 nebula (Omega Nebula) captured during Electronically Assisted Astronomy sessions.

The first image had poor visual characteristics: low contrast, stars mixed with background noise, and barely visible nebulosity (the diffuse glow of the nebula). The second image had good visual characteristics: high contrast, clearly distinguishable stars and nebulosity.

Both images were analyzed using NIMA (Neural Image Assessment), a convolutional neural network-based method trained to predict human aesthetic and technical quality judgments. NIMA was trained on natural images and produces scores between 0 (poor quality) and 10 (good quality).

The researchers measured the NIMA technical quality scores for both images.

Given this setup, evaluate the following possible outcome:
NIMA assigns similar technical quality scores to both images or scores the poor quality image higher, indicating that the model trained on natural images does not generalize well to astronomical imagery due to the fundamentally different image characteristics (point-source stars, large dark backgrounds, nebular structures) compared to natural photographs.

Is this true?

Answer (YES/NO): YES